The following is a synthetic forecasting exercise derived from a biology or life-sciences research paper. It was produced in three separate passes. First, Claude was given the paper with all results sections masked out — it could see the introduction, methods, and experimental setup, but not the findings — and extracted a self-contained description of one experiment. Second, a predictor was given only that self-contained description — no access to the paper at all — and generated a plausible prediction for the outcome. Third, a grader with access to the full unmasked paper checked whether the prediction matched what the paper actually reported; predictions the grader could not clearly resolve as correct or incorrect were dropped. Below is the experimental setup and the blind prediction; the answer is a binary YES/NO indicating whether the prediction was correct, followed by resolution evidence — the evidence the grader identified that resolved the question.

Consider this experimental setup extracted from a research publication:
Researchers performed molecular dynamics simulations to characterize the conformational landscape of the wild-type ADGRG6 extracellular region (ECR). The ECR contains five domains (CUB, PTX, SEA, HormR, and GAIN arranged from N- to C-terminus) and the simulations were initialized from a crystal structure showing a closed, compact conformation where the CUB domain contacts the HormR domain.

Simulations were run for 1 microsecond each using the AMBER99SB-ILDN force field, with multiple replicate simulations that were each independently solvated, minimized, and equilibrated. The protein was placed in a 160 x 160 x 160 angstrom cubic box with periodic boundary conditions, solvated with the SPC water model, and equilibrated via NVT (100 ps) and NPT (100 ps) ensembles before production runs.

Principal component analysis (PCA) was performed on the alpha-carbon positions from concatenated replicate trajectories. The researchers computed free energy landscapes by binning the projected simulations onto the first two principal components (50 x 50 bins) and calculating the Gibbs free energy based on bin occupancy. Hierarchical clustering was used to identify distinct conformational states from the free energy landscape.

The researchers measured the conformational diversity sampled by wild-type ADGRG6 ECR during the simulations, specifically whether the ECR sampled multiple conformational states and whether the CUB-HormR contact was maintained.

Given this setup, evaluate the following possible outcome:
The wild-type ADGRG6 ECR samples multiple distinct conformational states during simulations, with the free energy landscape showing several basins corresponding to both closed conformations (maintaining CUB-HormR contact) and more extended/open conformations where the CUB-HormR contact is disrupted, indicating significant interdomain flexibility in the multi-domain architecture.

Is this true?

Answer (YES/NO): NO